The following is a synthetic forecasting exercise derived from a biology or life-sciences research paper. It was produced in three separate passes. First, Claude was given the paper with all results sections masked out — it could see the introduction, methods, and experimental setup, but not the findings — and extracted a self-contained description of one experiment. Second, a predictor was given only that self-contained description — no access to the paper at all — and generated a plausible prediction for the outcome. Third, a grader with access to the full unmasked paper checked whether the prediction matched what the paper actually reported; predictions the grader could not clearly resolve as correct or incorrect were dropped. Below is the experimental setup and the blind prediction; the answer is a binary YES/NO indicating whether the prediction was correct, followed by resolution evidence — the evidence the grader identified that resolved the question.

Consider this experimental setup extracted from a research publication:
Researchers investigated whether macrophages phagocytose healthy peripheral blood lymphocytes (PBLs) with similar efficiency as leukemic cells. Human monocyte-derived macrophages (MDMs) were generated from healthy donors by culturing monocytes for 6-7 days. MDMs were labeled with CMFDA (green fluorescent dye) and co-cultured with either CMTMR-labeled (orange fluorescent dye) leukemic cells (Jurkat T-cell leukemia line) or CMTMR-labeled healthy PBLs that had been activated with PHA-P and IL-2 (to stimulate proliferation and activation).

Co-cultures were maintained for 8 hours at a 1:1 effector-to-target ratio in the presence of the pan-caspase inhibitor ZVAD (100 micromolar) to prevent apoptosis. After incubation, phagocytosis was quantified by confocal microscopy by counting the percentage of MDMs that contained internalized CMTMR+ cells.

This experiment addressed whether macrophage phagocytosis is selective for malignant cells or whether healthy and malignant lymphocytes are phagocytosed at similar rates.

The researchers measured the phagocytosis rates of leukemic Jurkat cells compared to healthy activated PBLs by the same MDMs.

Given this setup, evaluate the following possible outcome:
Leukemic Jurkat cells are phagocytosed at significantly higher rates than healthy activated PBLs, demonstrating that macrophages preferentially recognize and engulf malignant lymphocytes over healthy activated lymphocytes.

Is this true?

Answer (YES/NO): YES